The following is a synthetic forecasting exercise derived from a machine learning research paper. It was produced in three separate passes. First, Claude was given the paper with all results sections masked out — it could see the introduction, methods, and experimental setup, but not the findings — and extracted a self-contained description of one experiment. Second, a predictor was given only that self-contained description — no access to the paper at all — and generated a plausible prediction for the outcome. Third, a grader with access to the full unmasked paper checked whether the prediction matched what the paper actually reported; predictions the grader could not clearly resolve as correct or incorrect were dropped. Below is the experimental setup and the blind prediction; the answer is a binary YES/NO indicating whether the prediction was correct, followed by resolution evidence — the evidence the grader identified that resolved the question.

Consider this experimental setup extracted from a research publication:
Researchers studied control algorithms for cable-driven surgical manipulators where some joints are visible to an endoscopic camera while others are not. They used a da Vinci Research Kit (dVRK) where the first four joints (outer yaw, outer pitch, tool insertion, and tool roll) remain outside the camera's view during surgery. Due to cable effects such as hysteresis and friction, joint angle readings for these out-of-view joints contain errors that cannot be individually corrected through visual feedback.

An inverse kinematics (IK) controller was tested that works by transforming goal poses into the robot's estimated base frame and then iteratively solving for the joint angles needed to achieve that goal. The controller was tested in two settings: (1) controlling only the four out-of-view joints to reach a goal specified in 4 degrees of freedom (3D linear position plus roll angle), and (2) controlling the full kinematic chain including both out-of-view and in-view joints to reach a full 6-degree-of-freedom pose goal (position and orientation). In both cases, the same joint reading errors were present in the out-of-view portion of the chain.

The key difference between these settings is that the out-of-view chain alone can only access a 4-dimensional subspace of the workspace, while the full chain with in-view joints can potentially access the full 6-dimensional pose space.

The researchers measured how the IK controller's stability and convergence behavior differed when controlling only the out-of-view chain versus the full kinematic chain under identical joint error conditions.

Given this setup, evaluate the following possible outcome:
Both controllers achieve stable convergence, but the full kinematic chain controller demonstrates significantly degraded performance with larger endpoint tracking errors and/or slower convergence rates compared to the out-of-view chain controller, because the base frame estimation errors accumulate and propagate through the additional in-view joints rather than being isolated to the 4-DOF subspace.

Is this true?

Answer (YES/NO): NO